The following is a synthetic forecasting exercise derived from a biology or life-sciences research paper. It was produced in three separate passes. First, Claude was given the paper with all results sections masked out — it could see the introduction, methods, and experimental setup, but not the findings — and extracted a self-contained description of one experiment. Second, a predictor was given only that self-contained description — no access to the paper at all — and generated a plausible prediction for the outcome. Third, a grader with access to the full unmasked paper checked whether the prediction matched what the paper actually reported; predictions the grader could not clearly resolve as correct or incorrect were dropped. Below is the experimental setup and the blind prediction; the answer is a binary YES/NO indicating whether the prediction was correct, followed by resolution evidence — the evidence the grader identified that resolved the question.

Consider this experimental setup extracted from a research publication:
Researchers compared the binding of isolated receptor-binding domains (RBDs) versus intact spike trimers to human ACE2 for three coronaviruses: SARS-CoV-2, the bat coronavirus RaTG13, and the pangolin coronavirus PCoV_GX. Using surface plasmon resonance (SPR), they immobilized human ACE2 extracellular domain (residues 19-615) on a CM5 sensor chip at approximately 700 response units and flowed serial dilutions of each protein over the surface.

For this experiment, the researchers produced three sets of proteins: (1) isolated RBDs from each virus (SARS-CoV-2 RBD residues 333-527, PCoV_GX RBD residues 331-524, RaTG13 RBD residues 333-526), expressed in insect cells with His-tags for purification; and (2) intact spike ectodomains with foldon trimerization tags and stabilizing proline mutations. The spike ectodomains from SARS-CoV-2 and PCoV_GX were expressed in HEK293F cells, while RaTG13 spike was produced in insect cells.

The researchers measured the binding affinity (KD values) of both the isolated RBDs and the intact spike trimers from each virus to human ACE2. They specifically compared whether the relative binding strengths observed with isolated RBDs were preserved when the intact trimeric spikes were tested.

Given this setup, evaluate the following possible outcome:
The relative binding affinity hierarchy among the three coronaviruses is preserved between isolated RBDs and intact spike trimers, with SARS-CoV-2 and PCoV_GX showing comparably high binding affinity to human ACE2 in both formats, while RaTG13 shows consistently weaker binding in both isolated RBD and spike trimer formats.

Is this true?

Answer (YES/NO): YES